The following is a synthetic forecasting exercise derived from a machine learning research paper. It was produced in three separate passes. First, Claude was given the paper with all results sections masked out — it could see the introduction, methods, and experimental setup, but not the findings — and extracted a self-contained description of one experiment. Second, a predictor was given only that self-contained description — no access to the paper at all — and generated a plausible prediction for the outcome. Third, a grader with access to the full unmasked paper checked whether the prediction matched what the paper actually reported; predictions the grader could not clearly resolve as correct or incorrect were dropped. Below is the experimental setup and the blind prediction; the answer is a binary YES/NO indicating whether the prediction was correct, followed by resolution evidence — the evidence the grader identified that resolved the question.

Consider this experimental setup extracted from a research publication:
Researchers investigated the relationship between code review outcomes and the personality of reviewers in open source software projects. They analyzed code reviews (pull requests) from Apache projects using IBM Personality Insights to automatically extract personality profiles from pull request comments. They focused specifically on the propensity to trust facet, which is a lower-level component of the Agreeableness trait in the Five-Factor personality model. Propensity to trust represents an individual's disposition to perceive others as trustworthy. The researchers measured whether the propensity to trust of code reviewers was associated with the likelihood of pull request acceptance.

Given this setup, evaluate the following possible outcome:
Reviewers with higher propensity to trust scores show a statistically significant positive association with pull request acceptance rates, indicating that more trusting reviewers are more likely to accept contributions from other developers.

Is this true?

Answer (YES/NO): YES